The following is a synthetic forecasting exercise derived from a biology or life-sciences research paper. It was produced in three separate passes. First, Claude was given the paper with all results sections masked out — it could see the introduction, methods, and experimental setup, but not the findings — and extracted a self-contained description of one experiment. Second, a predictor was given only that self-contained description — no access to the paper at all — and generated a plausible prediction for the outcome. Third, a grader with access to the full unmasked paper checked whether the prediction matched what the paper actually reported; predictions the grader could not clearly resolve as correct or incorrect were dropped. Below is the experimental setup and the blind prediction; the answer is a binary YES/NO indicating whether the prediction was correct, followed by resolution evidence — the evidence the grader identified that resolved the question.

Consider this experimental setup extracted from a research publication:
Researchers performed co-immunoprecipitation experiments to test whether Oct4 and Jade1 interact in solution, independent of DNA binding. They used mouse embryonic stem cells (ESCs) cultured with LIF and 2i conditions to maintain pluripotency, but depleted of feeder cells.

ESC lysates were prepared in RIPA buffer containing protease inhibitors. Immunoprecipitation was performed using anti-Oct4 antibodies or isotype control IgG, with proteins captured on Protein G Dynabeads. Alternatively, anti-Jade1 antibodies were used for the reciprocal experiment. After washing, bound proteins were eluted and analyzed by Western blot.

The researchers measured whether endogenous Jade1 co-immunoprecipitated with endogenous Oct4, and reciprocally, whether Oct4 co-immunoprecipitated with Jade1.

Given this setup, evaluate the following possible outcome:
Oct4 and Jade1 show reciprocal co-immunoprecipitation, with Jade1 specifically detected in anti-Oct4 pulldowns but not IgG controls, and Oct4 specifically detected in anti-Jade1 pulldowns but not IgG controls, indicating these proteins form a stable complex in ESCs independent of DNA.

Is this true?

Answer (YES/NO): YES